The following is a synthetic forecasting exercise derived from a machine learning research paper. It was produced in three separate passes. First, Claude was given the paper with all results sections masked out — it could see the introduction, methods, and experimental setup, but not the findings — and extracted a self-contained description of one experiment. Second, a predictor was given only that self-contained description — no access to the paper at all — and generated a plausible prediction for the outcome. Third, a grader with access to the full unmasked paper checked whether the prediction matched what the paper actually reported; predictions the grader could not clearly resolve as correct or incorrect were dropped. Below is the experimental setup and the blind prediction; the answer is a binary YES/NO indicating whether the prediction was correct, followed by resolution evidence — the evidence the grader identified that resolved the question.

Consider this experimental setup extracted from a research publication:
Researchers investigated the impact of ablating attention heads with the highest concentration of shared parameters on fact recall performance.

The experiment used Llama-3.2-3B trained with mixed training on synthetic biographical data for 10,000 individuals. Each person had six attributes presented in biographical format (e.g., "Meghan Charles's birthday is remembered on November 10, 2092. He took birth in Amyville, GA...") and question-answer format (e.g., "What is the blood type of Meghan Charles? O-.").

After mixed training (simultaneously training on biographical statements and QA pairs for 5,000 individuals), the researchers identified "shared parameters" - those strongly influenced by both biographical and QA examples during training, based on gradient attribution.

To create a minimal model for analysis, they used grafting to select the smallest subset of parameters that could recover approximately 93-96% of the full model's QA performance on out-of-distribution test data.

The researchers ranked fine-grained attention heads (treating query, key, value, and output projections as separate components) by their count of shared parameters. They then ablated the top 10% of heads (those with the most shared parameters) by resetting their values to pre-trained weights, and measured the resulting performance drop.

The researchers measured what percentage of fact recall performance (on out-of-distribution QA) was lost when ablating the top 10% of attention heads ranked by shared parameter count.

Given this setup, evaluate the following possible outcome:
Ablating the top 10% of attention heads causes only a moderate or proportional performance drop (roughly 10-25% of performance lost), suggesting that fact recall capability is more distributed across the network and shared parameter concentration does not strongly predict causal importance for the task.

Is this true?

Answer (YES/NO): NO